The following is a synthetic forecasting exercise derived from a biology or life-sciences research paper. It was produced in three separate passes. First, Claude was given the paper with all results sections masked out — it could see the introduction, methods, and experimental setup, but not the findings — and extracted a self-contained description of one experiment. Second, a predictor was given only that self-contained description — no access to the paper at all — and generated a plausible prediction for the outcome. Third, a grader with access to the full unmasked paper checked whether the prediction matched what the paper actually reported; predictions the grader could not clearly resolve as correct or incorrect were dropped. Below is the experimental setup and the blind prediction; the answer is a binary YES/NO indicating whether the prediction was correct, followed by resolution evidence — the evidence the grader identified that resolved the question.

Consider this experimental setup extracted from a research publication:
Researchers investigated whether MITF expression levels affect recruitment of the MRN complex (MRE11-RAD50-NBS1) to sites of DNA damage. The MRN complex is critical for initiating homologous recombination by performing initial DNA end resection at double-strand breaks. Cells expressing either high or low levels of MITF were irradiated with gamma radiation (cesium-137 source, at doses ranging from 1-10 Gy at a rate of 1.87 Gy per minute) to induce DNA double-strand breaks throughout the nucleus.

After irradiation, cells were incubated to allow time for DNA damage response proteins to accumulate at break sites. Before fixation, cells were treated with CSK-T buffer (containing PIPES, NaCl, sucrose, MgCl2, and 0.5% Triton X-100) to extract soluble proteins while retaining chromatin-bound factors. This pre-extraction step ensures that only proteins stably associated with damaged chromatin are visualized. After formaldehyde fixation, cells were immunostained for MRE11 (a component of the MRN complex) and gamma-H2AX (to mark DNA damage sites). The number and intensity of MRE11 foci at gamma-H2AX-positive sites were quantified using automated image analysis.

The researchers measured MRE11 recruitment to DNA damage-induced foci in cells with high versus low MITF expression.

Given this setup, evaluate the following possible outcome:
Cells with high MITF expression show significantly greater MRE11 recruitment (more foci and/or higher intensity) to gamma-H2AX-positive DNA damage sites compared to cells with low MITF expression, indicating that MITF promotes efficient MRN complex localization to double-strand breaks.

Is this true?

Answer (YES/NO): NO